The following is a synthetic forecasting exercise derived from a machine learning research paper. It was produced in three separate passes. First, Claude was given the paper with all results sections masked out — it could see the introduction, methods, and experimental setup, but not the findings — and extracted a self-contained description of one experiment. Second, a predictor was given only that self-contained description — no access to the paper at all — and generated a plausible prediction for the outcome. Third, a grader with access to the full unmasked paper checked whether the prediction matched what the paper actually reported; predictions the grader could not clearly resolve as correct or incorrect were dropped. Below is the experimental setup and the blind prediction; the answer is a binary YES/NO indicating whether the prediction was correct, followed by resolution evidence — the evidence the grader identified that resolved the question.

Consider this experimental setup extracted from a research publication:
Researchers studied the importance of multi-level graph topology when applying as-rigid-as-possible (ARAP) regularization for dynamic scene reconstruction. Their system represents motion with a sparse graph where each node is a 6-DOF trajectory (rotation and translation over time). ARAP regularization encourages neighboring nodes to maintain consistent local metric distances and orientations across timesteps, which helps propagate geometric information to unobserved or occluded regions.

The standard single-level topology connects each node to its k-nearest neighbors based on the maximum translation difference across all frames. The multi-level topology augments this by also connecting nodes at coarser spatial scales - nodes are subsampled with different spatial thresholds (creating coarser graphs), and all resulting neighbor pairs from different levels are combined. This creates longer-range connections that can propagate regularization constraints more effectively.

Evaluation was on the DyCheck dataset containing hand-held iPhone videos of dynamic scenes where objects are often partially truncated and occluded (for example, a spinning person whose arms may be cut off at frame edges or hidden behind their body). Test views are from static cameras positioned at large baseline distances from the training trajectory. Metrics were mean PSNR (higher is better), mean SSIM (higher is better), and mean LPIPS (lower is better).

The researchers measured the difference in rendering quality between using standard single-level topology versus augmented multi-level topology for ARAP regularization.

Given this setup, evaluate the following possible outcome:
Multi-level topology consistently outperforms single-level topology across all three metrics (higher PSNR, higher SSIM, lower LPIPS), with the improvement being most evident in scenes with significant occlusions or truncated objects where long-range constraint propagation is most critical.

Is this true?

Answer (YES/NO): NO